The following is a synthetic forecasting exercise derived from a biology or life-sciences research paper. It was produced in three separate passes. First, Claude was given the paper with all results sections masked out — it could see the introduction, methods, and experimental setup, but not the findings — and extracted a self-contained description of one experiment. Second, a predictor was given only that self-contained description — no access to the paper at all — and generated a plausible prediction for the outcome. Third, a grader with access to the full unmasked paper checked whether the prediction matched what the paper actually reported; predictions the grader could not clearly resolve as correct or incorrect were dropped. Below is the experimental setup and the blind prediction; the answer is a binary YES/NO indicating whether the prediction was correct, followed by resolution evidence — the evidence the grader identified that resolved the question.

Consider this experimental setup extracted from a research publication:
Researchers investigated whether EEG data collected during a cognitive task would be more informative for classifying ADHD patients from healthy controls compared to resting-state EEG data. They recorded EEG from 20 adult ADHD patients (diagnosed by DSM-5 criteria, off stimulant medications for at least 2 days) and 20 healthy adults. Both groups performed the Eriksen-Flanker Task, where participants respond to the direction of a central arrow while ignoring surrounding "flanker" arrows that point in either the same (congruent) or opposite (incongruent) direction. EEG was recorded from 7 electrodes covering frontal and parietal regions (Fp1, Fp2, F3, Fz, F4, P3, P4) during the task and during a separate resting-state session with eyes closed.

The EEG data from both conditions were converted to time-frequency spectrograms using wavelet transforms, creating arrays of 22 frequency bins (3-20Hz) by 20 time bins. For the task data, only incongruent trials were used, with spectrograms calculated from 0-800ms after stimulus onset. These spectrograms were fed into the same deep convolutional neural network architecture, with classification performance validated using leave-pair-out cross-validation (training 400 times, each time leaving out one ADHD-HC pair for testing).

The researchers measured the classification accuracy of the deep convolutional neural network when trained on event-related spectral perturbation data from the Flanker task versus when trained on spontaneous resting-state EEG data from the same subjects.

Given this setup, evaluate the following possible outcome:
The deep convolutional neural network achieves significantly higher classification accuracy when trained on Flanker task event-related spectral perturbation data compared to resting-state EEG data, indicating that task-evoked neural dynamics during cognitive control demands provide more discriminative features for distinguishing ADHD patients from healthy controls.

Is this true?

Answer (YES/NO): YES